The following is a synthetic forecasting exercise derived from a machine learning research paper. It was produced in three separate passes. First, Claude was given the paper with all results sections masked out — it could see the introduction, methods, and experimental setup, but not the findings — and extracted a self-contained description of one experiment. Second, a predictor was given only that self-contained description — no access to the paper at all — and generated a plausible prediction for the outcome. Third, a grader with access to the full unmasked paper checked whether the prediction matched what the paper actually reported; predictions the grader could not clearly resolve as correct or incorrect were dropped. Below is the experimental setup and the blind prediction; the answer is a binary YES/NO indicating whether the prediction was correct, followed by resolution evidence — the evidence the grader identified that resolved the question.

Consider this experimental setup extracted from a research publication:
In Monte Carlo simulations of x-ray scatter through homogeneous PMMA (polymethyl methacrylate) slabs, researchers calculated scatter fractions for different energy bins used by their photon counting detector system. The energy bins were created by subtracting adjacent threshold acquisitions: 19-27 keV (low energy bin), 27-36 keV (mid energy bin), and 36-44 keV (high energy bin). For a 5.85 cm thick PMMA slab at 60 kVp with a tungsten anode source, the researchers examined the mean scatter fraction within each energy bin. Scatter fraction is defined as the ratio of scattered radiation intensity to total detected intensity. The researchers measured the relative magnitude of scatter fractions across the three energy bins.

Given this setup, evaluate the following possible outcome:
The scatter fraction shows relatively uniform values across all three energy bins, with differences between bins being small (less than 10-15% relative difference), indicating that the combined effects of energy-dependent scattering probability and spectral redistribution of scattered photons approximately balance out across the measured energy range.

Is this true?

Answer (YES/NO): NO